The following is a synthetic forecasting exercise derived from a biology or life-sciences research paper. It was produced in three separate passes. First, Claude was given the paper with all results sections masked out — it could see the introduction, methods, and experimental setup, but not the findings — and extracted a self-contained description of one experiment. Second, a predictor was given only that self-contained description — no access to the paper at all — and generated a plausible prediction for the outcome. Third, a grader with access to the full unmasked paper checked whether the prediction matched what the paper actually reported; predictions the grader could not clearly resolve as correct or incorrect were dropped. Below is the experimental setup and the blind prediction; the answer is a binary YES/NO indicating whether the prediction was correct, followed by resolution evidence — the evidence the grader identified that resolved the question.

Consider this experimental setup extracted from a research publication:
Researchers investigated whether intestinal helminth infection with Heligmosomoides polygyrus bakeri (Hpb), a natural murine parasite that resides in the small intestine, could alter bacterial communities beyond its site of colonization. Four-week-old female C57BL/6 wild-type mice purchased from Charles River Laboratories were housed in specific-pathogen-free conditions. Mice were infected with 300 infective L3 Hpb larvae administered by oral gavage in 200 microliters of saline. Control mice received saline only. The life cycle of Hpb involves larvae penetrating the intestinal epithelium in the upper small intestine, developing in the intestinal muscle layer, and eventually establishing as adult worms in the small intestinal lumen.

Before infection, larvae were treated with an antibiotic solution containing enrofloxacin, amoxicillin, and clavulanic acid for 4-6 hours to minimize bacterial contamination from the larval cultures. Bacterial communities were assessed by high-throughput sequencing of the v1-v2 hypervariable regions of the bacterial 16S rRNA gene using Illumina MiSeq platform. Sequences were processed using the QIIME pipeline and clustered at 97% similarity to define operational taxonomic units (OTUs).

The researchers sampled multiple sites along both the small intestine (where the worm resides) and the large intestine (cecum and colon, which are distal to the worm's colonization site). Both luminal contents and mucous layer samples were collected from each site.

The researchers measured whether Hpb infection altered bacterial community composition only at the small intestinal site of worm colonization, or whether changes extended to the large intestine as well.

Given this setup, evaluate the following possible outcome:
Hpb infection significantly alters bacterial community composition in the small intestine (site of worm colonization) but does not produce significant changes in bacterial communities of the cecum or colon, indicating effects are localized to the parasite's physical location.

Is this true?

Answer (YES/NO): NO